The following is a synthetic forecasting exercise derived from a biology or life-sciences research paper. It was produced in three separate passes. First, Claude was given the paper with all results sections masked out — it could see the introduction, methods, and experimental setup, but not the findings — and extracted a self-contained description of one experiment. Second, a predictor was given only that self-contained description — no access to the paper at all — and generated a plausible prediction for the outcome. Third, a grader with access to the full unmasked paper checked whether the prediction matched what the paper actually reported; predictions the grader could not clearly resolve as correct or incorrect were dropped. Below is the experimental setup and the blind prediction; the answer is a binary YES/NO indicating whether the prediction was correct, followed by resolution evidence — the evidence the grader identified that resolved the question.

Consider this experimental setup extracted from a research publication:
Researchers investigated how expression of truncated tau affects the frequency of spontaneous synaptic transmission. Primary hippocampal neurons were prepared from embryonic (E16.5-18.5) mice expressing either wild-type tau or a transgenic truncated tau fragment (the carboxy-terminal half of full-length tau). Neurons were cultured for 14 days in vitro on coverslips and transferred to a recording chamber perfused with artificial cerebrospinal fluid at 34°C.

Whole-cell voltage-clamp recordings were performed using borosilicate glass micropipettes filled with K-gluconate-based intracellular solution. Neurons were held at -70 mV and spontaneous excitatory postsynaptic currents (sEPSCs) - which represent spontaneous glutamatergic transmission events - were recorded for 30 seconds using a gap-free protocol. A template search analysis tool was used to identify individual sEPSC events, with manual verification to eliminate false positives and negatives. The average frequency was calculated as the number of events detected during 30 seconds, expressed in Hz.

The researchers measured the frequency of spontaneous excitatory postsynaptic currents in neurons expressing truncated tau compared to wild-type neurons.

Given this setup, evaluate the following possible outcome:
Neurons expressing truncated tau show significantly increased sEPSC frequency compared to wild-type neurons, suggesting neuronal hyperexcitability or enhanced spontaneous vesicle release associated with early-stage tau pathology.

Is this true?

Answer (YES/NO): NO